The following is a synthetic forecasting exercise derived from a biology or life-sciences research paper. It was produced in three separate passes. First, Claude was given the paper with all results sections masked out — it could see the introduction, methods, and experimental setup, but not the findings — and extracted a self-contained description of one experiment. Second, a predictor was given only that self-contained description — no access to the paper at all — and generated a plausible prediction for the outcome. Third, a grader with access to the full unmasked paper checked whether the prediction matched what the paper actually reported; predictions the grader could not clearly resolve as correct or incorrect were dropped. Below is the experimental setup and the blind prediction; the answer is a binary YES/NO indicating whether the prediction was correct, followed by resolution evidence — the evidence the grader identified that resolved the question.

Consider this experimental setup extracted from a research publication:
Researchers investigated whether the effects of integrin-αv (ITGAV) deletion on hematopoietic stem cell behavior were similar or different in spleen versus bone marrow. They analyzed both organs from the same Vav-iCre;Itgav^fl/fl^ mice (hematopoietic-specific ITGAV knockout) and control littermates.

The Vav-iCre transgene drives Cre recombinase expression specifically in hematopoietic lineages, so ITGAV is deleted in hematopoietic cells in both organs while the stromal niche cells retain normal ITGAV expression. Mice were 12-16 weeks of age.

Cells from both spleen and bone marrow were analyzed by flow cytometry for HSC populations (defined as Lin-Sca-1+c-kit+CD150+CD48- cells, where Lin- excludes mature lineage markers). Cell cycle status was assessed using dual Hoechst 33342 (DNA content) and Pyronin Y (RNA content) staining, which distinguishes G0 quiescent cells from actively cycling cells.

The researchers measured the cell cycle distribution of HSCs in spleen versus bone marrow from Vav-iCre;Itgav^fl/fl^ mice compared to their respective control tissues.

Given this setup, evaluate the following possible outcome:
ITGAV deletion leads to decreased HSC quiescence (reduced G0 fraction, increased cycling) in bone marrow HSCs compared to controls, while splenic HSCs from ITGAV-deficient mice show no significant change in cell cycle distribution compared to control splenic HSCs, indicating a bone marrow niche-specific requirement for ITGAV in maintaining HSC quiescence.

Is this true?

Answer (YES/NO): NO